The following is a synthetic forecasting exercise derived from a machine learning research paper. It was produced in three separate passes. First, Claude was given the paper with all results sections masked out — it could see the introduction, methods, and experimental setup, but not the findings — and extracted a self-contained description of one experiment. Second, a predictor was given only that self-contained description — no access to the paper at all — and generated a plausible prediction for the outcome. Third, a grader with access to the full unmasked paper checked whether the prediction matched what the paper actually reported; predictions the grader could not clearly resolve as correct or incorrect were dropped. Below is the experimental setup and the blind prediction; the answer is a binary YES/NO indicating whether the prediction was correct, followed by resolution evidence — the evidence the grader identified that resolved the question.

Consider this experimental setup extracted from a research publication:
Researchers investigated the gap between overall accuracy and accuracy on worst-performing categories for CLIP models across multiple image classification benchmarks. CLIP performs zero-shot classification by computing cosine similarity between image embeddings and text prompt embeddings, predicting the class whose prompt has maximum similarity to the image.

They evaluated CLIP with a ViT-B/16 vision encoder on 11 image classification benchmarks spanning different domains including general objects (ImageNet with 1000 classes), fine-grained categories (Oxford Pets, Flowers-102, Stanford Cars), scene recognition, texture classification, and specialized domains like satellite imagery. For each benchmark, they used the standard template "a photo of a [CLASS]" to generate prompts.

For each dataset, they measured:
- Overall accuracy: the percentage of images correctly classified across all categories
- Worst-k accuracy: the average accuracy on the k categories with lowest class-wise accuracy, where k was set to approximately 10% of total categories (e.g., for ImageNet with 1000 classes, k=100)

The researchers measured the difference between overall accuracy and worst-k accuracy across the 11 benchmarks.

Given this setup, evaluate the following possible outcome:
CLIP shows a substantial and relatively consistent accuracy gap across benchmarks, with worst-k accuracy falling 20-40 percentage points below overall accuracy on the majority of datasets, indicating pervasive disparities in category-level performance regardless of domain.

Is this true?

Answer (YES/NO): NO